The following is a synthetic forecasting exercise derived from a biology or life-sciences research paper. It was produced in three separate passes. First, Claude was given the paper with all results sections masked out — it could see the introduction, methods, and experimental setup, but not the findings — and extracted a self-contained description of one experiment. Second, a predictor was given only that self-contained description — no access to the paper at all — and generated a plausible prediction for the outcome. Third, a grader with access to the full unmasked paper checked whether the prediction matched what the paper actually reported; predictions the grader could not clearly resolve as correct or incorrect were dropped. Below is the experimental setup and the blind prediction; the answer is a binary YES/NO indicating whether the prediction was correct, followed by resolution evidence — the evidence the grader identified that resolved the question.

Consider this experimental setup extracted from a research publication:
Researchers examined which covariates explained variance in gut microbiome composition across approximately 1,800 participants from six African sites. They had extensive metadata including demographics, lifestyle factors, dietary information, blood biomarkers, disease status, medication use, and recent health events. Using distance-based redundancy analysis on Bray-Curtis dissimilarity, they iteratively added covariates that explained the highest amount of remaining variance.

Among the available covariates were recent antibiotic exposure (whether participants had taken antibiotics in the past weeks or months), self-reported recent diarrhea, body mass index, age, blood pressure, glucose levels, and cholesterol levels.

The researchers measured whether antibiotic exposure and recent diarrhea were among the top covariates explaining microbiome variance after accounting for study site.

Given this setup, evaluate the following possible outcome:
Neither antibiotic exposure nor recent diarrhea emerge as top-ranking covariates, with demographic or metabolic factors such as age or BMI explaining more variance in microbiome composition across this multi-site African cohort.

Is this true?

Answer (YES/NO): NO